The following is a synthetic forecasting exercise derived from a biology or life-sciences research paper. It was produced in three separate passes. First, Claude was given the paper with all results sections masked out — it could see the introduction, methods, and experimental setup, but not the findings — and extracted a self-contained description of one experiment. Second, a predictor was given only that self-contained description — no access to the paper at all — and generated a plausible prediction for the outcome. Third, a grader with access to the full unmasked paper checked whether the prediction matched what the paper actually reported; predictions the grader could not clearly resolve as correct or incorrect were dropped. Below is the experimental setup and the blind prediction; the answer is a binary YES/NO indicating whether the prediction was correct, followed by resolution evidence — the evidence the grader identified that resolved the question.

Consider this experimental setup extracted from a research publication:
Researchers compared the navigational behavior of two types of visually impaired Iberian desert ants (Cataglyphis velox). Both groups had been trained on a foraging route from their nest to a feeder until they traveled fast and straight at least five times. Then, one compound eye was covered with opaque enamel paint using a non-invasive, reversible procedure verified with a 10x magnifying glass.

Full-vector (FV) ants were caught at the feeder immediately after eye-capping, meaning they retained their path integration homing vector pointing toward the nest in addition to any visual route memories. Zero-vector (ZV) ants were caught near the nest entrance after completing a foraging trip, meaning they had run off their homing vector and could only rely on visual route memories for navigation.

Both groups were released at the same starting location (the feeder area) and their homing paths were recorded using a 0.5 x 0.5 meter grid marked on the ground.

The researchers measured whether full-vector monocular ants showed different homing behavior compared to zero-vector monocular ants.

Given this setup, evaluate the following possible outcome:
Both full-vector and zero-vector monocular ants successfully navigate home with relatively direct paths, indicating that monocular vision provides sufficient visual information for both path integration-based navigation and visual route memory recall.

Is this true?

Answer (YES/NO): NO